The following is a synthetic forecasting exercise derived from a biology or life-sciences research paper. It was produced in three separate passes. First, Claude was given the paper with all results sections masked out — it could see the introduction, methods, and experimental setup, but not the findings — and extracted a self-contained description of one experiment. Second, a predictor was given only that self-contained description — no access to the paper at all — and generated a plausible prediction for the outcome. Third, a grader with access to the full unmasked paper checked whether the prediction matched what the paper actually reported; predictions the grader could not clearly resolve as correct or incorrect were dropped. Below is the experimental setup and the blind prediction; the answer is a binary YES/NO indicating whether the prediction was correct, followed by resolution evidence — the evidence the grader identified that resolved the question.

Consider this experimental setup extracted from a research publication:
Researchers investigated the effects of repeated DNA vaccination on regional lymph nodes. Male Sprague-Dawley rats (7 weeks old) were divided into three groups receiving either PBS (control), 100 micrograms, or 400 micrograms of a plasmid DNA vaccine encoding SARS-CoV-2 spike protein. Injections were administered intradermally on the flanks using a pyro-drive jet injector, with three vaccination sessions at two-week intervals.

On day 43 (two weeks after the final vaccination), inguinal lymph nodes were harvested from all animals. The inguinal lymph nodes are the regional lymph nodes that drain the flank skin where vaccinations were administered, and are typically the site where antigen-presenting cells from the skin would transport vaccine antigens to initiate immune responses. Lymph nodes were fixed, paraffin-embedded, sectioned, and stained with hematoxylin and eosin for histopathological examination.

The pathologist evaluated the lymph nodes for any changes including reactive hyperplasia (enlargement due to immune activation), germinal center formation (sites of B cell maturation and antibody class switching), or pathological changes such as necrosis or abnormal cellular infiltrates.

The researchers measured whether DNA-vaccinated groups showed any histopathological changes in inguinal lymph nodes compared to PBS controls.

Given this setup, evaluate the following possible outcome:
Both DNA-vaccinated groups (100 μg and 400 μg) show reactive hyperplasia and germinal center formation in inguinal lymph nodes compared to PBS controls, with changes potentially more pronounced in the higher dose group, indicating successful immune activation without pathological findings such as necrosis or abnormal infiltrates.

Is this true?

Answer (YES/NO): YES